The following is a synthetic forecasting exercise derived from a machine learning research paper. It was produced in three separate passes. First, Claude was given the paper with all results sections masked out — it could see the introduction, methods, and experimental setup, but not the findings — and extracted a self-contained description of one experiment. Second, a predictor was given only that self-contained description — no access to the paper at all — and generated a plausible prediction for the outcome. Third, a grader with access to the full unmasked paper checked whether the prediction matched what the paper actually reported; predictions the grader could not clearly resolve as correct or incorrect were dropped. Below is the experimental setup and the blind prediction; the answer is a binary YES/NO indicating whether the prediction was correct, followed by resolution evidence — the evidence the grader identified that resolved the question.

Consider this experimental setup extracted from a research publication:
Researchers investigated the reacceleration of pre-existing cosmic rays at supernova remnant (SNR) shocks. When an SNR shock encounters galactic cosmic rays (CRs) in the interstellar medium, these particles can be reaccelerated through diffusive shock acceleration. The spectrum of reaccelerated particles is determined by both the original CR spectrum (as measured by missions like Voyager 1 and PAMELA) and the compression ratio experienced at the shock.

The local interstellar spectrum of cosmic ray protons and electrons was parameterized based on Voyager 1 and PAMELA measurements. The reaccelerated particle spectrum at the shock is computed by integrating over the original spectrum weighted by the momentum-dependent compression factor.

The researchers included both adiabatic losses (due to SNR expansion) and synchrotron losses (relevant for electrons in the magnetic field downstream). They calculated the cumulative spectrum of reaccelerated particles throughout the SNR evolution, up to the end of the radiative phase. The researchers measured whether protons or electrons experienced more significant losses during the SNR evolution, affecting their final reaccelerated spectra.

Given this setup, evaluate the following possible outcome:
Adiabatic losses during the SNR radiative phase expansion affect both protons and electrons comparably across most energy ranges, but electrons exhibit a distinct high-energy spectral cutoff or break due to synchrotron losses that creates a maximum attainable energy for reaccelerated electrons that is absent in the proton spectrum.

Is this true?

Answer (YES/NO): NO